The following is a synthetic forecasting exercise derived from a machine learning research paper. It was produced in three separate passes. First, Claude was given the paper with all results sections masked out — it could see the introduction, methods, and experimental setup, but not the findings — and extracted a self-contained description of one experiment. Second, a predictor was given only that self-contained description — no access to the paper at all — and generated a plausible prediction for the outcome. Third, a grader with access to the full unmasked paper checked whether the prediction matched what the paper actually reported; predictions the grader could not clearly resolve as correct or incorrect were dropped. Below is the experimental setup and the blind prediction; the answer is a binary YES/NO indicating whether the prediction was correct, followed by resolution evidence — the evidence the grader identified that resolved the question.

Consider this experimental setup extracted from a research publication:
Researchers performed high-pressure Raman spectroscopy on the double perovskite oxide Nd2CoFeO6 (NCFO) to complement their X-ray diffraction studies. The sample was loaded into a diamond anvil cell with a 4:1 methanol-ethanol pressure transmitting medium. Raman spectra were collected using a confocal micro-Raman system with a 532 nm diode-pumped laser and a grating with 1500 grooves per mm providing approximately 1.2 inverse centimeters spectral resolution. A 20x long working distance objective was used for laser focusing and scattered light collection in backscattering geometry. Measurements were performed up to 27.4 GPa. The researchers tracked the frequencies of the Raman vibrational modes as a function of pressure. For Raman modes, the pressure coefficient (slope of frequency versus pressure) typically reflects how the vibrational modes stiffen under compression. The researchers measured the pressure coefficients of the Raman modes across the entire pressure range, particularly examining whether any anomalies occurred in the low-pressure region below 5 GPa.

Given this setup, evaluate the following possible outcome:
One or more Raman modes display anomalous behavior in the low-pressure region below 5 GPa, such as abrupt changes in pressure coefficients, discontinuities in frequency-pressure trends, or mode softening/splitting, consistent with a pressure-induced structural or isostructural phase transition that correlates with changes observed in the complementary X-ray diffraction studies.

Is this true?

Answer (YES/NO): YES